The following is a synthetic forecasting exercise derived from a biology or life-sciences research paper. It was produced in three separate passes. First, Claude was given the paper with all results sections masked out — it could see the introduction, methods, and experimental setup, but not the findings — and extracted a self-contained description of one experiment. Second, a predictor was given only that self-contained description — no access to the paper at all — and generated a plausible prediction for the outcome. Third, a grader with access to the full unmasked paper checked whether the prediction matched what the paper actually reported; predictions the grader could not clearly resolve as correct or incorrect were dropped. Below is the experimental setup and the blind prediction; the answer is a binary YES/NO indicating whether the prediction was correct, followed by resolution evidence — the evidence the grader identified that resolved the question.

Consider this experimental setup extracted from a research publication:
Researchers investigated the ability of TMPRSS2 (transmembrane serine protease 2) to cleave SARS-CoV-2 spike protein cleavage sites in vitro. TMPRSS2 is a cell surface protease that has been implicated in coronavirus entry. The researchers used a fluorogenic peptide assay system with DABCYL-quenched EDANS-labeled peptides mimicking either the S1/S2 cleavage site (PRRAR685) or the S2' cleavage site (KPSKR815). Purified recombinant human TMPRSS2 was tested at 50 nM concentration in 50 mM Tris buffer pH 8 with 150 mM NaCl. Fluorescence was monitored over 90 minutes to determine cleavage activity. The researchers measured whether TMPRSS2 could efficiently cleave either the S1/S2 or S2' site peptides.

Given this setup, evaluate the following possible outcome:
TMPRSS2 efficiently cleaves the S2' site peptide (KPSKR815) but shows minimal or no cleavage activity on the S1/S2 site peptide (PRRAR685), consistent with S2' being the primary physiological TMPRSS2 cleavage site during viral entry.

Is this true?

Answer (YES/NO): NO